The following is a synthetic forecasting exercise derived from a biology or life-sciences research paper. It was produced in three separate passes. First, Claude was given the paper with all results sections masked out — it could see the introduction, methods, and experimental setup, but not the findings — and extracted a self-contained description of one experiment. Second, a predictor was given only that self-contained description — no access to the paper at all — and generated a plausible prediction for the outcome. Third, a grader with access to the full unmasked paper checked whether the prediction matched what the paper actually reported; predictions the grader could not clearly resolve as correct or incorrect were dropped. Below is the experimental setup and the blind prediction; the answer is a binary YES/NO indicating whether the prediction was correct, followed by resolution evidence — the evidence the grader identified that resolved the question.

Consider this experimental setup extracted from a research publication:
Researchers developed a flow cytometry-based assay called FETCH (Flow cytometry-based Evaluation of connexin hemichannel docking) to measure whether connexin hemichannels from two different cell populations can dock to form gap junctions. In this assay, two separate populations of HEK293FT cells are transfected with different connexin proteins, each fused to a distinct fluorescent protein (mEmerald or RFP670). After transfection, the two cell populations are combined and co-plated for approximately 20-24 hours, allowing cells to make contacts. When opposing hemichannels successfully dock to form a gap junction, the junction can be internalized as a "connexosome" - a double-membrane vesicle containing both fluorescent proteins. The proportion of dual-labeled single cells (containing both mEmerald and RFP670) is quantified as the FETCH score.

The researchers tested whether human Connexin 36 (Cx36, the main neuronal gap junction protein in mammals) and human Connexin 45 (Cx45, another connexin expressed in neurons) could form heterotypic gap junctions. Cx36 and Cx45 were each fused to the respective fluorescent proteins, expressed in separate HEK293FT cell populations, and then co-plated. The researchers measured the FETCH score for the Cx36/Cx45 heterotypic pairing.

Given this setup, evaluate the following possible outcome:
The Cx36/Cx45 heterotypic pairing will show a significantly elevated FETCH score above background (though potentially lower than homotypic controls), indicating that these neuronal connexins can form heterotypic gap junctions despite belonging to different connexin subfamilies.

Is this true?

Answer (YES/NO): NO